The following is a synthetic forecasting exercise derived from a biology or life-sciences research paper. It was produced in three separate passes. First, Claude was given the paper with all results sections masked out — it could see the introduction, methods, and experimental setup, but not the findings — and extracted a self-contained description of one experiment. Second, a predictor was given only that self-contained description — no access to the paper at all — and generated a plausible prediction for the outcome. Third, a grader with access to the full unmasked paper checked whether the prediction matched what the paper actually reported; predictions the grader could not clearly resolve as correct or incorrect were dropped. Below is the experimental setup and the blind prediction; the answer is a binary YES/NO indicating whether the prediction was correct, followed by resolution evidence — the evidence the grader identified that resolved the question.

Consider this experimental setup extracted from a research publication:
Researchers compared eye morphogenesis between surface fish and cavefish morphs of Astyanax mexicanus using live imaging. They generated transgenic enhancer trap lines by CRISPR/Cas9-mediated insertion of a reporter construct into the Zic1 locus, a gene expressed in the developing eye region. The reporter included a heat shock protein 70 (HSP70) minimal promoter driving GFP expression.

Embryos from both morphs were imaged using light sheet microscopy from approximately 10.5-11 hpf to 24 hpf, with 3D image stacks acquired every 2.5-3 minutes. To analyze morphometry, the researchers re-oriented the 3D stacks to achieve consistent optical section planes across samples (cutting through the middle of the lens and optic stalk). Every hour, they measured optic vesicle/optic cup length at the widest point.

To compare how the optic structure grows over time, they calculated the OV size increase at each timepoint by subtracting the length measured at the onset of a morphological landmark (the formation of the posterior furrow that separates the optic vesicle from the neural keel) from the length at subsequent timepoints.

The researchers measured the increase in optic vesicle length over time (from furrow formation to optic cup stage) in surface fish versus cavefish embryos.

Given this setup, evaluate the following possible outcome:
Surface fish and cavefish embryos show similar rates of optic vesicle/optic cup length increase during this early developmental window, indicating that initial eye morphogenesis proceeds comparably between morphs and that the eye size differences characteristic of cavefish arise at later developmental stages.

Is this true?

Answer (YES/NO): NO